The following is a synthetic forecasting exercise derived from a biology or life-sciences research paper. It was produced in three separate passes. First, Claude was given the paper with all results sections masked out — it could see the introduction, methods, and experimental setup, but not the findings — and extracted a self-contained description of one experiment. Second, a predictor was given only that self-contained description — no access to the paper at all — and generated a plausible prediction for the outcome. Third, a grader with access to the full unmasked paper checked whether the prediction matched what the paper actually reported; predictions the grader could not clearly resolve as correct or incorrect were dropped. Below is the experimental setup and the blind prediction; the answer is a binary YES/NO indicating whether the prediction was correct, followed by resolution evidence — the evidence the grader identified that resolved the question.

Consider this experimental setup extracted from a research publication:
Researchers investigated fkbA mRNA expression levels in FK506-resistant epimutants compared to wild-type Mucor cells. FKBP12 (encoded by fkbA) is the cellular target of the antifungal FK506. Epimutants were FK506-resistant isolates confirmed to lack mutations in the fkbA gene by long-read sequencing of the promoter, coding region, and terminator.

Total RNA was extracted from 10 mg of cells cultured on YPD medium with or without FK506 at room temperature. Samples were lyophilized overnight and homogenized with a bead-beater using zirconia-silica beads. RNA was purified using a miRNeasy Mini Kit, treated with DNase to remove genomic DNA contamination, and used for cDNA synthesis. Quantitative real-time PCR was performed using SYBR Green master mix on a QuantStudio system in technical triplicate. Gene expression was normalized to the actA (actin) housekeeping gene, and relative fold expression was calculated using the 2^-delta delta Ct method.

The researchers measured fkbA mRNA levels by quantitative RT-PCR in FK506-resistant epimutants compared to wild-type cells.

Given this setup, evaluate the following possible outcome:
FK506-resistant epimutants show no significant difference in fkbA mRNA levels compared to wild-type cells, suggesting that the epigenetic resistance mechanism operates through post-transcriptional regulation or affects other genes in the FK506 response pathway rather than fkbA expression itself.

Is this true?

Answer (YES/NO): NO